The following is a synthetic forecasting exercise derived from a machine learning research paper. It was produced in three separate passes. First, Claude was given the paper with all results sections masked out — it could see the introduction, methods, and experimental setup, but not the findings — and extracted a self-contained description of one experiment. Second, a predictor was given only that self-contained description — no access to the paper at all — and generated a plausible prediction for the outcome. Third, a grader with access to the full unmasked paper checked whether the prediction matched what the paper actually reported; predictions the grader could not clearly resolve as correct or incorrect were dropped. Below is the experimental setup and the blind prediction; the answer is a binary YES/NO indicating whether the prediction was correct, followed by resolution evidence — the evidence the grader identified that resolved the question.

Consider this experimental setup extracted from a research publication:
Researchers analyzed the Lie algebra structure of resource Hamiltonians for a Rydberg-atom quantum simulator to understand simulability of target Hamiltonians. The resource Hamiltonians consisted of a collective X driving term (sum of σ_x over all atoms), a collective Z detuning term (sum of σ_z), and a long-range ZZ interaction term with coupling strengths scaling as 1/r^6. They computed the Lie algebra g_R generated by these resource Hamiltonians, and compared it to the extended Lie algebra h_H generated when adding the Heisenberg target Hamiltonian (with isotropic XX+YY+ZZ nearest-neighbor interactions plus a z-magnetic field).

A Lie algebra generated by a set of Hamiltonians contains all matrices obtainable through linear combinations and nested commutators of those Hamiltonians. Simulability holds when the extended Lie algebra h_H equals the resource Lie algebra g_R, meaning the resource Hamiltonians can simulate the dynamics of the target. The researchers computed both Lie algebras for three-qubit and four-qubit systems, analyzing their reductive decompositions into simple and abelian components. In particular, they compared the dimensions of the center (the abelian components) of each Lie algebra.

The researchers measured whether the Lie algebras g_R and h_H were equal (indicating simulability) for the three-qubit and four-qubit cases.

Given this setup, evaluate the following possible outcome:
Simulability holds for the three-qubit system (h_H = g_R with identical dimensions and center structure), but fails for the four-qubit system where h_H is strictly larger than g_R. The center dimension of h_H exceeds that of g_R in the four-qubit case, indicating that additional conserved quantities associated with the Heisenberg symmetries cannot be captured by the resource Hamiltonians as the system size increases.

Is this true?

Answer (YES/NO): YES